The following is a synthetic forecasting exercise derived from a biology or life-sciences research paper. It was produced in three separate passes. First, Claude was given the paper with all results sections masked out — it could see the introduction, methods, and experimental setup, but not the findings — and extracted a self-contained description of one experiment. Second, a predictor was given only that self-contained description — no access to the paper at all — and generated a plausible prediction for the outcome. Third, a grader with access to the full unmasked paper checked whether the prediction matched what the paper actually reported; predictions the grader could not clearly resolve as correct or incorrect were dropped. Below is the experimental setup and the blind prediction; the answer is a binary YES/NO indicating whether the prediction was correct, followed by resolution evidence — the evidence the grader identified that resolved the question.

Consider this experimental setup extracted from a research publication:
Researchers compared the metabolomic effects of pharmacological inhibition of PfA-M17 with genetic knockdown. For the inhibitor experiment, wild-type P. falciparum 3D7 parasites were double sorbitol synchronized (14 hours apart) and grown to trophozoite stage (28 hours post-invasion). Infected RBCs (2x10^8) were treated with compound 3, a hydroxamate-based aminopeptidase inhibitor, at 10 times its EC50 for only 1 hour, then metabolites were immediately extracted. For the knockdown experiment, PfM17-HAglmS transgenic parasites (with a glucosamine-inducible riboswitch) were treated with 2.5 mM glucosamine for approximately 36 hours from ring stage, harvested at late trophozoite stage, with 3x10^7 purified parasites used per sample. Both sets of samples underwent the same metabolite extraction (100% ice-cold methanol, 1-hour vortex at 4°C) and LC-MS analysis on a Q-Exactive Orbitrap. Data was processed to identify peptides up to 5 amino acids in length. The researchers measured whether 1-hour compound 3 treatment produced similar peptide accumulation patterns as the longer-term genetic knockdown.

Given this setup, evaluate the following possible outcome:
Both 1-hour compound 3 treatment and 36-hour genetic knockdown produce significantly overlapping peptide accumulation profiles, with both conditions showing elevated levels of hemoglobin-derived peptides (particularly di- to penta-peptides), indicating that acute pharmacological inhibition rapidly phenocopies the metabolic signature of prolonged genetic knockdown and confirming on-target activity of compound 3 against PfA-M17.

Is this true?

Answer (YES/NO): YES